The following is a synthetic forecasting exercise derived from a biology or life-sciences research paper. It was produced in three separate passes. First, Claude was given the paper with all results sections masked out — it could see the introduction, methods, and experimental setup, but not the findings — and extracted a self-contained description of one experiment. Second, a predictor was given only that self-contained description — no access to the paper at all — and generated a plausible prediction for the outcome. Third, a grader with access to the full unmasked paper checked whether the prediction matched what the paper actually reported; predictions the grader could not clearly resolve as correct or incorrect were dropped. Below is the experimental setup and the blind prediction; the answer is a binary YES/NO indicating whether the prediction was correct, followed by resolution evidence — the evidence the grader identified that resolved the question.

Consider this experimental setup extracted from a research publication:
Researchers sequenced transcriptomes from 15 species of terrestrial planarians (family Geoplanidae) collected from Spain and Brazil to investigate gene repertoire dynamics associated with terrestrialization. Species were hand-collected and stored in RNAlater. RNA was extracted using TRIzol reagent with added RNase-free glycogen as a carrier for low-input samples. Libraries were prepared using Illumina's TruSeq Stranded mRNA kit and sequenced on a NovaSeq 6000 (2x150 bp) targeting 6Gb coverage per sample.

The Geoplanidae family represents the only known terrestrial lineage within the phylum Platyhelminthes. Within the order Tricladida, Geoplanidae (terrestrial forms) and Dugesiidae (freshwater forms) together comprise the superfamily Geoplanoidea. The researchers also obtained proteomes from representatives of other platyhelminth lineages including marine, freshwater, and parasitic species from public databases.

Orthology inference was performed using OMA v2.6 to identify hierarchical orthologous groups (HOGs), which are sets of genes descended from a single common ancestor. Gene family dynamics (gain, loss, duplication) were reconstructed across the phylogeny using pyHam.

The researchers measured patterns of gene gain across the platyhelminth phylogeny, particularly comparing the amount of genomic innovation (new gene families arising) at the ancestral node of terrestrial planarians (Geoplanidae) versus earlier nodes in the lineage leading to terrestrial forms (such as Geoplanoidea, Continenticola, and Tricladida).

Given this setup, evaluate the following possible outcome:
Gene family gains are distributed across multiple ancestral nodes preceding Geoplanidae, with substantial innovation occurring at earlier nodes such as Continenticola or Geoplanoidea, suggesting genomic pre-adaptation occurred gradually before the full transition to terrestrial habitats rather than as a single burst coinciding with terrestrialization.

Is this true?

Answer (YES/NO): YES